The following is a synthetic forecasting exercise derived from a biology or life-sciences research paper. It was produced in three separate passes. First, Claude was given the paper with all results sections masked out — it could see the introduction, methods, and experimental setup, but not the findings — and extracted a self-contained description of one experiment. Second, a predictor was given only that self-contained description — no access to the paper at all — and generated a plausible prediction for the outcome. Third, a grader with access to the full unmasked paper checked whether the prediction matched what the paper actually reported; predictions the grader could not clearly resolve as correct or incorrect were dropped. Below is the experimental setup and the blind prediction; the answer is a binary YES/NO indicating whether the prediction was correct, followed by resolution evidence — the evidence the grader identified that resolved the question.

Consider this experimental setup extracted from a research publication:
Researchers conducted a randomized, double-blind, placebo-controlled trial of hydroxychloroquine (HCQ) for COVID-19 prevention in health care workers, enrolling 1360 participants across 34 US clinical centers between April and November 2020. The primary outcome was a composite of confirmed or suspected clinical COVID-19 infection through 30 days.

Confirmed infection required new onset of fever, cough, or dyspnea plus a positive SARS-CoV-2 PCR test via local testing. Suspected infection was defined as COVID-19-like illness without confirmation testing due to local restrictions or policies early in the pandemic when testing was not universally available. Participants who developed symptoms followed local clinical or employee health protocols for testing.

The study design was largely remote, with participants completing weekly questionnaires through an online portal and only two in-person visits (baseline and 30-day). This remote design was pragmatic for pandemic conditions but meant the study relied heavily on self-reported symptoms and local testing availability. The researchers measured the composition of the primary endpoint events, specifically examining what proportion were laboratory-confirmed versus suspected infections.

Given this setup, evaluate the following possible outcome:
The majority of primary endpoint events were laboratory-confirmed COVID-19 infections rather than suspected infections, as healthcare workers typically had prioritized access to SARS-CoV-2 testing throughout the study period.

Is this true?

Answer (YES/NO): NO